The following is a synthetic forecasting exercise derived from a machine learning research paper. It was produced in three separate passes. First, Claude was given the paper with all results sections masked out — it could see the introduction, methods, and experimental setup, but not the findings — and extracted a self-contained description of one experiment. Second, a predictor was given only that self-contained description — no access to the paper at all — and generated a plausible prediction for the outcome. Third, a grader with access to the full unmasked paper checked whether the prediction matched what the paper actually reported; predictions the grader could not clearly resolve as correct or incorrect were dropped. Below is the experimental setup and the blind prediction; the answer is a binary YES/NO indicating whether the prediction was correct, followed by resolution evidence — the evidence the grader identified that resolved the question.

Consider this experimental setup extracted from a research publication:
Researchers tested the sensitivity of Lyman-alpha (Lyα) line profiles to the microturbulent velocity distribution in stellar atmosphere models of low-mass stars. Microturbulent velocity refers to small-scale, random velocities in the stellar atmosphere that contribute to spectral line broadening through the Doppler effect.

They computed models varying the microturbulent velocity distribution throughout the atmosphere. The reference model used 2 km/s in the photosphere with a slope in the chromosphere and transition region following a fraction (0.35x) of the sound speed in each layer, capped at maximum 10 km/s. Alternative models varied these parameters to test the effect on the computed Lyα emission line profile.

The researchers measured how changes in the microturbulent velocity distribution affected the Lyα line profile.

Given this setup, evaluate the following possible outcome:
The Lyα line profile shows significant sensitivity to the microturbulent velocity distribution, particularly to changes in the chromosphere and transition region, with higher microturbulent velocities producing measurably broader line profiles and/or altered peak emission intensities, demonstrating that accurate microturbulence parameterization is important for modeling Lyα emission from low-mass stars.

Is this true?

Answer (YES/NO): NO